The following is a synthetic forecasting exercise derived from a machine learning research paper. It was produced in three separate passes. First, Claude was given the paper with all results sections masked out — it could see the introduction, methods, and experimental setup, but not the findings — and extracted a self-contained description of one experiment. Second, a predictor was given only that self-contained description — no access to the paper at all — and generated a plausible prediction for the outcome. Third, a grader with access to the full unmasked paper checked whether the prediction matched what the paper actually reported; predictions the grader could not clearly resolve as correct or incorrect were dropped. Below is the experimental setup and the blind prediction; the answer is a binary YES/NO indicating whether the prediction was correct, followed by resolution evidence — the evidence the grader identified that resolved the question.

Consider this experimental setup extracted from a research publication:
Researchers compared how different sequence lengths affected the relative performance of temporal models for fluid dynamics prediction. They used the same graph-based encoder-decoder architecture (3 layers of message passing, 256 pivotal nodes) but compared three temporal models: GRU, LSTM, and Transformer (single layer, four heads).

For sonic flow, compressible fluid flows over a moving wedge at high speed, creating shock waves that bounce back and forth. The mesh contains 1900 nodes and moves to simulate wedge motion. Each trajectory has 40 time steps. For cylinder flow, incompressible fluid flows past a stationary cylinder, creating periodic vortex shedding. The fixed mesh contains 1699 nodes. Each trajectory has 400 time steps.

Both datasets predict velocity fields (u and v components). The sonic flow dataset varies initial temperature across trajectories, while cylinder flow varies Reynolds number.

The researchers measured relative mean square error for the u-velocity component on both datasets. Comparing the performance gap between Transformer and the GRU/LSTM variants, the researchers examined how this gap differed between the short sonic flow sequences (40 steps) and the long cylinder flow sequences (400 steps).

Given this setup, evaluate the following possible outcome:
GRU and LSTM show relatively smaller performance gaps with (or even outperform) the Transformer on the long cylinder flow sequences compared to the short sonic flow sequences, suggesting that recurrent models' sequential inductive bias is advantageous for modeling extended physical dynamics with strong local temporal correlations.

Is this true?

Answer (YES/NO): NO